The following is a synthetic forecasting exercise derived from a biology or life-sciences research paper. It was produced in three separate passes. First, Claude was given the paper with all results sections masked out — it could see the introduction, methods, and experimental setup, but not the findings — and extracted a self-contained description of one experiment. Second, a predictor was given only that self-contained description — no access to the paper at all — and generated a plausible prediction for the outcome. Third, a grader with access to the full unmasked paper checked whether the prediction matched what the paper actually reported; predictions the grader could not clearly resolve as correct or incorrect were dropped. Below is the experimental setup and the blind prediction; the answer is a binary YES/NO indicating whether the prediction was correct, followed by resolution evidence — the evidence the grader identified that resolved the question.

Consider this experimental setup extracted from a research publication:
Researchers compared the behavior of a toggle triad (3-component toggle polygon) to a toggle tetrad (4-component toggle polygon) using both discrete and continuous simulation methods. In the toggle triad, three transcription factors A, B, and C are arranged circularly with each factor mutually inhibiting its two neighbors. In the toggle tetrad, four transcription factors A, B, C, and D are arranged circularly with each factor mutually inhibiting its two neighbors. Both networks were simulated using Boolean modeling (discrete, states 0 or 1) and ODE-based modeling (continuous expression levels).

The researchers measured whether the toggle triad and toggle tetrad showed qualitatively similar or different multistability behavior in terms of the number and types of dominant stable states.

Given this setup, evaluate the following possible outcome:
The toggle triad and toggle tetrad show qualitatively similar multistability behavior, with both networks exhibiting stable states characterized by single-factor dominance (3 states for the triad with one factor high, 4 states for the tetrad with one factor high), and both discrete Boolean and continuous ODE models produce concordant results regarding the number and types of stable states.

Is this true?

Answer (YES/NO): NO